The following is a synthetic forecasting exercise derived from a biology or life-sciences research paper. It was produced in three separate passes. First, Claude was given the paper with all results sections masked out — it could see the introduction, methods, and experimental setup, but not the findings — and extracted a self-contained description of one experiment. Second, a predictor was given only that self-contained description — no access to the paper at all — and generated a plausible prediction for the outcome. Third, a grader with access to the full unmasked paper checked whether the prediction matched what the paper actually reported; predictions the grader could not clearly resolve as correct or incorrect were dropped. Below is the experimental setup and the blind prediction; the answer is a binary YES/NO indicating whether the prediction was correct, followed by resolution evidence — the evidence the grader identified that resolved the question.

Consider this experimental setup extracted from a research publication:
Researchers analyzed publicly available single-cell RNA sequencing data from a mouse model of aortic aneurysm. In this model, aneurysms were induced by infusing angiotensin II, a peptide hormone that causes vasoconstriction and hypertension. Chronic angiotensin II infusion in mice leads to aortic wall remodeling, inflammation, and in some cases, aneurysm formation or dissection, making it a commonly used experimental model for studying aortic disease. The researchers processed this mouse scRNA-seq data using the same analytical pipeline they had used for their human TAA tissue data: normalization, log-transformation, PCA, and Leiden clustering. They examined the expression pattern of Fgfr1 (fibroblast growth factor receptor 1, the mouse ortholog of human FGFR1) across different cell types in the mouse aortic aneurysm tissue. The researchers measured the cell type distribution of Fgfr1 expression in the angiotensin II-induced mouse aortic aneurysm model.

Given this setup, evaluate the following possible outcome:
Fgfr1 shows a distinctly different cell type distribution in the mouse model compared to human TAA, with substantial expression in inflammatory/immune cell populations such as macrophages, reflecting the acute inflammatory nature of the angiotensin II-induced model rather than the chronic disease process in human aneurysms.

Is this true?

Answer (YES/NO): NO